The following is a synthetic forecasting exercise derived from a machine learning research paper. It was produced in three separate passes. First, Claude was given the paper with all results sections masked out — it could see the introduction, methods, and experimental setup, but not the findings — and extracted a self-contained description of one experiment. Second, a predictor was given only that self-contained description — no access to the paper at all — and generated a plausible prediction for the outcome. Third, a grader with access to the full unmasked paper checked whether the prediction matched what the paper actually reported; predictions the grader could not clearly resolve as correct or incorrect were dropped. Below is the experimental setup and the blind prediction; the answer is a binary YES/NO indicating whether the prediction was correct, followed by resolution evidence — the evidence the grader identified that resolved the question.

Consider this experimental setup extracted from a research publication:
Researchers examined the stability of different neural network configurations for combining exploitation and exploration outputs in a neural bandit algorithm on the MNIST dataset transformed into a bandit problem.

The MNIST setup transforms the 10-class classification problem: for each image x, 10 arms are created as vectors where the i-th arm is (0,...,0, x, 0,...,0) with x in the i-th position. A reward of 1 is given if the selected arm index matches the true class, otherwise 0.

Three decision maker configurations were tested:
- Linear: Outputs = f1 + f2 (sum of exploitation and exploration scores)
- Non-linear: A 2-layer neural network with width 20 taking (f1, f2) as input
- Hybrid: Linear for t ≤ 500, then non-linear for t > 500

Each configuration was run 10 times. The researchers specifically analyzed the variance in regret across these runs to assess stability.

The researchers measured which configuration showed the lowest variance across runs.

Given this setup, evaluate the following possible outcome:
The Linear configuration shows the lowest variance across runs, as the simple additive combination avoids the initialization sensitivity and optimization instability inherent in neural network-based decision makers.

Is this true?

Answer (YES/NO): NO